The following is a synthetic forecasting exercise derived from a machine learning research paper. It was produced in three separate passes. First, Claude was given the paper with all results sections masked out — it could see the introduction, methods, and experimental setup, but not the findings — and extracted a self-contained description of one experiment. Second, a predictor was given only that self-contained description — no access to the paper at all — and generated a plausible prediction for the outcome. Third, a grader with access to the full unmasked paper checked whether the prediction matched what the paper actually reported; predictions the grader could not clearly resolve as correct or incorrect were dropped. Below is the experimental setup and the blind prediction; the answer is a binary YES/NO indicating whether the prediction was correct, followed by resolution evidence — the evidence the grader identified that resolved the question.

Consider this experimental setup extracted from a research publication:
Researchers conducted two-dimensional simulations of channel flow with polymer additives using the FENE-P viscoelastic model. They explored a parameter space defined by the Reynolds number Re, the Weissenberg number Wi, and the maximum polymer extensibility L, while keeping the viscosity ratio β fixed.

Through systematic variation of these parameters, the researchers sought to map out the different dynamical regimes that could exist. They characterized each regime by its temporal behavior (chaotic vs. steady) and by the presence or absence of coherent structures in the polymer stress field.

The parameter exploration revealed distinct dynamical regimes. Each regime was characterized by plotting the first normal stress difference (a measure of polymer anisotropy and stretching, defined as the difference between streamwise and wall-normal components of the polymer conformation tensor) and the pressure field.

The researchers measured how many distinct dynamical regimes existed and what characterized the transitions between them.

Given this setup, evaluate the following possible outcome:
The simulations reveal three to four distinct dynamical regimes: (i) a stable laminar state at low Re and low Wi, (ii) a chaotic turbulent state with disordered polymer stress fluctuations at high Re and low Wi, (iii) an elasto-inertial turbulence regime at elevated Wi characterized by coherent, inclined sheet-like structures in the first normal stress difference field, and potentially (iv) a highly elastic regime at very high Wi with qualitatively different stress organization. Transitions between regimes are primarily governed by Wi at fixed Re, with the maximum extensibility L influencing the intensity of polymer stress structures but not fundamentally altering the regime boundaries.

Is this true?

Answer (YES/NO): NO